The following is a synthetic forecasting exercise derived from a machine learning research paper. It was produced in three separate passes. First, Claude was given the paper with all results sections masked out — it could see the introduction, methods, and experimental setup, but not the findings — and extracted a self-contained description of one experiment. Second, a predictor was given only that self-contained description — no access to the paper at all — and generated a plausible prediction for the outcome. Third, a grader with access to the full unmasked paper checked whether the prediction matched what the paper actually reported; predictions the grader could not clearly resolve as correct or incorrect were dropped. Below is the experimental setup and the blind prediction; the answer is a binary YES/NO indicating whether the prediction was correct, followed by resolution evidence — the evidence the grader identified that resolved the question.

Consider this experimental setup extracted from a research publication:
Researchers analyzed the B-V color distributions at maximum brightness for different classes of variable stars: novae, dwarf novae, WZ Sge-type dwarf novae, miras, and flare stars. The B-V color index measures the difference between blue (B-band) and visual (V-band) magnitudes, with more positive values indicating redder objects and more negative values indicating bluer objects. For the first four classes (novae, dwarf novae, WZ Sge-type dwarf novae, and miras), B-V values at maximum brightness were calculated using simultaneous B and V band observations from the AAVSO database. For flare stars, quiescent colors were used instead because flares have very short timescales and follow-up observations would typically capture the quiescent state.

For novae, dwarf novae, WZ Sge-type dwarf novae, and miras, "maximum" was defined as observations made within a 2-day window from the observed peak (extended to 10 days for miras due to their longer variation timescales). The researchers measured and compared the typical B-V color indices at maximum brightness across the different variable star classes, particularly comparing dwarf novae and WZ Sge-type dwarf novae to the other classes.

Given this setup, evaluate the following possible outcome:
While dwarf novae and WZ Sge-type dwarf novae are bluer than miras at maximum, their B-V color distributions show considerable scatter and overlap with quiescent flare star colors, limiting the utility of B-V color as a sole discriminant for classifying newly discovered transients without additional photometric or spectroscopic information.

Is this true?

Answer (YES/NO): NO